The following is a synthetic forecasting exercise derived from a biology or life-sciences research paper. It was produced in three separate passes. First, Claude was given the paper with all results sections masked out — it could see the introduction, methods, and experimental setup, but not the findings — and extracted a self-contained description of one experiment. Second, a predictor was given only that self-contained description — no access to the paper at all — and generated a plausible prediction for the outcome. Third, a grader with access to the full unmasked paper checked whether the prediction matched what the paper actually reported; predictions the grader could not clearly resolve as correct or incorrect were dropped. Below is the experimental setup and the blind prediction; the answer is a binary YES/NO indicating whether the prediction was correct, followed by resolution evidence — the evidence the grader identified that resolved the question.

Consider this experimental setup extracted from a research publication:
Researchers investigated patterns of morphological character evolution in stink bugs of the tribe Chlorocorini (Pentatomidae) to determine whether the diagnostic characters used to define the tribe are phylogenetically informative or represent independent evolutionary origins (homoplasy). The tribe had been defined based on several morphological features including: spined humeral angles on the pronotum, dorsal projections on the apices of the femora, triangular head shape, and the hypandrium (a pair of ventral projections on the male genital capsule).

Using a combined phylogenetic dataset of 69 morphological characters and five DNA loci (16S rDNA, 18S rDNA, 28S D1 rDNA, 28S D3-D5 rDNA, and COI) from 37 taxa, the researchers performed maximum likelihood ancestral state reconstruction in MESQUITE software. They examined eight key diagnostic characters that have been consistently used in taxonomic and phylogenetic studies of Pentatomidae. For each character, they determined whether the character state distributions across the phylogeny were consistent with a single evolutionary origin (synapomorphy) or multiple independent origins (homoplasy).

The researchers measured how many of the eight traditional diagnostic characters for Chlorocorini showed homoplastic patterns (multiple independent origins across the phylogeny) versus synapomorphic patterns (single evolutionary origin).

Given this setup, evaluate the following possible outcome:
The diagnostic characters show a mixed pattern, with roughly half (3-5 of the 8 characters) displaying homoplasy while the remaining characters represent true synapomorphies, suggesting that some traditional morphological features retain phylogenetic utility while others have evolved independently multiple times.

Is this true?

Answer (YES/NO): NO